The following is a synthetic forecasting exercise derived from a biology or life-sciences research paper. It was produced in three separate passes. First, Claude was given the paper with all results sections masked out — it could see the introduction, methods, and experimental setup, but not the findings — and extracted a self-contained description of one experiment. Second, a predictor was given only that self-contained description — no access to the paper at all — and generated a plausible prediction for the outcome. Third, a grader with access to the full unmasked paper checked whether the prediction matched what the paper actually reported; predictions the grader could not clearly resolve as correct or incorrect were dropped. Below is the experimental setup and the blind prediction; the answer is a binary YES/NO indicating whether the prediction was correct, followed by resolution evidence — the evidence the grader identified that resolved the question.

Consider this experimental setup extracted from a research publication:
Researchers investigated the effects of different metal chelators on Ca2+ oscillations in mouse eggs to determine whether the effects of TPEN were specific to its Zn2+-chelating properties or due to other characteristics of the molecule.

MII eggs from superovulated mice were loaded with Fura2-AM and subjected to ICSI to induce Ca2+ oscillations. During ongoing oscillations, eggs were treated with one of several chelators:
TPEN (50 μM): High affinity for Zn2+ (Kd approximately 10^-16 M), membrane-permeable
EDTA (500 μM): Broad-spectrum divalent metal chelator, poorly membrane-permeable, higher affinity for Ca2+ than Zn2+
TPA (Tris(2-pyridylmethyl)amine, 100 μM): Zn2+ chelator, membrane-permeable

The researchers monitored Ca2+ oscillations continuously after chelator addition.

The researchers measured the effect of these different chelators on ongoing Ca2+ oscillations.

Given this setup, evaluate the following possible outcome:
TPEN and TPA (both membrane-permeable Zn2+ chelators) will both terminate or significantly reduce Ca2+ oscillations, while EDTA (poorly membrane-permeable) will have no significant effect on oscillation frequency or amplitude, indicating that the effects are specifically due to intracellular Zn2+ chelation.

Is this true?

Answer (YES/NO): NO